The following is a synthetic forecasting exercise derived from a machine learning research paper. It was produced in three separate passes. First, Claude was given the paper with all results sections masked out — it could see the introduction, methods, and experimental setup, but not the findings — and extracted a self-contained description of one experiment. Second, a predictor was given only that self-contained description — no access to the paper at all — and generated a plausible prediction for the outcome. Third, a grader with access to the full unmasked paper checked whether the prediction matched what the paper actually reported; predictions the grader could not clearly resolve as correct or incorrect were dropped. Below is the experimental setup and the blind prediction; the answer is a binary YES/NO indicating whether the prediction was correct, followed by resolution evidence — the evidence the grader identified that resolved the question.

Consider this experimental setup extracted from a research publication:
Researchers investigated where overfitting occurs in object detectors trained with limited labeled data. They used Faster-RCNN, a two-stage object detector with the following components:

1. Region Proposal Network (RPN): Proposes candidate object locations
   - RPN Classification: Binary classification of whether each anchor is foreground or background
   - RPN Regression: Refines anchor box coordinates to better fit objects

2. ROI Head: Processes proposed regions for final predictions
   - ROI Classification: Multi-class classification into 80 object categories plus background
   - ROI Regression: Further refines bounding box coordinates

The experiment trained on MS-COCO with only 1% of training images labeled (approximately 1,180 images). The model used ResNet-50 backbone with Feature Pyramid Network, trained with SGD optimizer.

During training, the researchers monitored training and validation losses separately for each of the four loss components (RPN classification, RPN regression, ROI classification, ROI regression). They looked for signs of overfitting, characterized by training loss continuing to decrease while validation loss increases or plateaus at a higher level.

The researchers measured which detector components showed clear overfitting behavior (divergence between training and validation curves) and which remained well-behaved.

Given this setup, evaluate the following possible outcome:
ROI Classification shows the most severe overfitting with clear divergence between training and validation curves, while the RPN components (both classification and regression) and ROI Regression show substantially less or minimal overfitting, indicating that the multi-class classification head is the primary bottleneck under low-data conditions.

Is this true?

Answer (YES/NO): NO